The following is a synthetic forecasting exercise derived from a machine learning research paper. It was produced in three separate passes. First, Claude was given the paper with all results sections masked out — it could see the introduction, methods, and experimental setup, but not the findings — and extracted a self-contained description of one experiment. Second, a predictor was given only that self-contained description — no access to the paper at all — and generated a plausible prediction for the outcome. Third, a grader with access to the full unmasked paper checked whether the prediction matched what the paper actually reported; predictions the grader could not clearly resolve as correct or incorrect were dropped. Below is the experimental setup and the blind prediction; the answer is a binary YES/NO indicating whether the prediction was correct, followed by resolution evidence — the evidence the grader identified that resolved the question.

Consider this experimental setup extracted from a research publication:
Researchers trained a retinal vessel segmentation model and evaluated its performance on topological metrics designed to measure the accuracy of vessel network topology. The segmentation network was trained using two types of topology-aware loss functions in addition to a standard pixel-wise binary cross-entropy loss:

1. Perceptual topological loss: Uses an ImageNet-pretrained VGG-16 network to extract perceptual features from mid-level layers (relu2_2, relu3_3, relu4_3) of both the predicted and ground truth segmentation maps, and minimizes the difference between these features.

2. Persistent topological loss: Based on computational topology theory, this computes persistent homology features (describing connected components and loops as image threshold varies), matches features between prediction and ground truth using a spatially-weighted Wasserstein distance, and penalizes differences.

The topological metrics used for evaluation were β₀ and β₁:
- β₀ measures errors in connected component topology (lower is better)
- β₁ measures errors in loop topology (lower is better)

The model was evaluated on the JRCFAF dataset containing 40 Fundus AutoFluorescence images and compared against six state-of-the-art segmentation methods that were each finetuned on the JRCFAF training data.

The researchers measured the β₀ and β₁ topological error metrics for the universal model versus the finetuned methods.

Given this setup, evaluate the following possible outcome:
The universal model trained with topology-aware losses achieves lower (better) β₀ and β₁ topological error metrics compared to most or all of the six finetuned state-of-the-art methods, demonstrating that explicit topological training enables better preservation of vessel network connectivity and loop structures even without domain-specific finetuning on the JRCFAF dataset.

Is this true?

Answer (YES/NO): YES